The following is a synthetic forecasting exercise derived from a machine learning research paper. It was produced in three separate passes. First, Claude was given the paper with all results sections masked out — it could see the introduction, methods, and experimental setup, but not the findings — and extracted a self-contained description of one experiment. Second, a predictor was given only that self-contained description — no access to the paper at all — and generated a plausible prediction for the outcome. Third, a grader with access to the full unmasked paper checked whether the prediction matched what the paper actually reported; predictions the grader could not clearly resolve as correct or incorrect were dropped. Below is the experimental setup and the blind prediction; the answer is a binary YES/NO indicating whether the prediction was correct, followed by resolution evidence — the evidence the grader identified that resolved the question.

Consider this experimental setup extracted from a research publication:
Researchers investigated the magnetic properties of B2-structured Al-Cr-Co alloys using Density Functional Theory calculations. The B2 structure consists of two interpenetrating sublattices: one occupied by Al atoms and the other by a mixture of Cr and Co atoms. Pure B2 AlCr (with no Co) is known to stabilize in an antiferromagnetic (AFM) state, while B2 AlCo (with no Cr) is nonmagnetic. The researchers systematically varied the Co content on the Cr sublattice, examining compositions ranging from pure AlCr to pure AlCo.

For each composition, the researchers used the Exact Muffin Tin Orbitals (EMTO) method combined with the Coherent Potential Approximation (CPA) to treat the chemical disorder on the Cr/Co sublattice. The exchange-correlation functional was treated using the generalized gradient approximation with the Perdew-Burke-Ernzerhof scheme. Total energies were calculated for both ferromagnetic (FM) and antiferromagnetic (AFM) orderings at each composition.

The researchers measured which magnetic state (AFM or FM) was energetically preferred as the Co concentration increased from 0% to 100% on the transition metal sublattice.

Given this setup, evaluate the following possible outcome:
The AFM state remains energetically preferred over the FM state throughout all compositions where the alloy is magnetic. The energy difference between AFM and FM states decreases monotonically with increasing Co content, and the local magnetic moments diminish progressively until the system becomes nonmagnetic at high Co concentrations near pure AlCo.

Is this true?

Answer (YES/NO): NO